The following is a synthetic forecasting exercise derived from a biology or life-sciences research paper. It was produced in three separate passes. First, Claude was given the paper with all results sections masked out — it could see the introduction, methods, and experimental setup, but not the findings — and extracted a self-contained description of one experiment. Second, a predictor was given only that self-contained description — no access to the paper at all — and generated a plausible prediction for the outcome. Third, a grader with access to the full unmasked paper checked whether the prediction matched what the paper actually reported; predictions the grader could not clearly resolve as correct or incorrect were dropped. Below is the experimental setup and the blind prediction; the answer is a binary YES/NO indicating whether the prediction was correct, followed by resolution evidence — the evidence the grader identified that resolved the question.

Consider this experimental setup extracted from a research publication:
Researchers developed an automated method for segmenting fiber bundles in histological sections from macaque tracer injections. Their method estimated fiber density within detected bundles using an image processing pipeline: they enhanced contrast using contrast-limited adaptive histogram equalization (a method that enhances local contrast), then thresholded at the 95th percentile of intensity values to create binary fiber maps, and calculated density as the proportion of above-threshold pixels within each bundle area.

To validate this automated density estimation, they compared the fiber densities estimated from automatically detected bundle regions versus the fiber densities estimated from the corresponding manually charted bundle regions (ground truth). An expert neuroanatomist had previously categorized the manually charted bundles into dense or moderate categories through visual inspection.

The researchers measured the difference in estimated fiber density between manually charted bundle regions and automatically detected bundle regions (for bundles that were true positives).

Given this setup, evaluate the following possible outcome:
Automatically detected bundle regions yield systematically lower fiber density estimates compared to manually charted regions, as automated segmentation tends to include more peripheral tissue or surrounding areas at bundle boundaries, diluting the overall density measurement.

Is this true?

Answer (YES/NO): NO